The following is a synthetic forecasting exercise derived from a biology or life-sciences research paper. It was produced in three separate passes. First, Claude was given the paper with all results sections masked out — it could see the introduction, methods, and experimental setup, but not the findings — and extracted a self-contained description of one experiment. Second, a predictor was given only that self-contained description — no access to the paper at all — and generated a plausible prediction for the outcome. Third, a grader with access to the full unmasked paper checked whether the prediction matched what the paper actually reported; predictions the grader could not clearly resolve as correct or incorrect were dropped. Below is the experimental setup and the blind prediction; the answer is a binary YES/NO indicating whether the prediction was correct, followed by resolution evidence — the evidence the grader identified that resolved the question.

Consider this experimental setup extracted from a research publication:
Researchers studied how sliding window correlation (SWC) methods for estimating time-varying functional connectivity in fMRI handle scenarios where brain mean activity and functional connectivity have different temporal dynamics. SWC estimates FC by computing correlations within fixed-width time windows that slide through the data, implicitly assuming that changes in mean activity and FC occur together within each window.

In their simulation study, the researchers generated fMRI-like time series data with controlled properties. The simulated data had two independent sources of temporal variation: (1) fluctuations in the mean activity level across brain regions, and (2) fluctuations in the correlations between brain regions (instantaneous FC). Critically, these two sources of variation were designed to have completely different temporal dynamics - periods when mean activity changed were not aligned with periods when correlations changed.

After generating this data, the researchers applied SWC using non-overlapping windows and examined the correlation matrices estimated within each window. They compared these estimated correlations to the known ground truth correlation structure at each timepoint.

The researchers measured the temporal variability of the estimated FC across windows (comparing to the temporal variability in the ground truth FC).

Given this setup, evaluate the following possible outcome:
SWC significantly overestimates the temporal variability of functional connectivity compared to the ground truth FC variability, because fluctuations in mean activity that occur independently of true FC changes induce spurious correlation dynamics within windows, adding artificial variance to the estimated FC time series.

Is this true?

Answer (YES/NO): NO